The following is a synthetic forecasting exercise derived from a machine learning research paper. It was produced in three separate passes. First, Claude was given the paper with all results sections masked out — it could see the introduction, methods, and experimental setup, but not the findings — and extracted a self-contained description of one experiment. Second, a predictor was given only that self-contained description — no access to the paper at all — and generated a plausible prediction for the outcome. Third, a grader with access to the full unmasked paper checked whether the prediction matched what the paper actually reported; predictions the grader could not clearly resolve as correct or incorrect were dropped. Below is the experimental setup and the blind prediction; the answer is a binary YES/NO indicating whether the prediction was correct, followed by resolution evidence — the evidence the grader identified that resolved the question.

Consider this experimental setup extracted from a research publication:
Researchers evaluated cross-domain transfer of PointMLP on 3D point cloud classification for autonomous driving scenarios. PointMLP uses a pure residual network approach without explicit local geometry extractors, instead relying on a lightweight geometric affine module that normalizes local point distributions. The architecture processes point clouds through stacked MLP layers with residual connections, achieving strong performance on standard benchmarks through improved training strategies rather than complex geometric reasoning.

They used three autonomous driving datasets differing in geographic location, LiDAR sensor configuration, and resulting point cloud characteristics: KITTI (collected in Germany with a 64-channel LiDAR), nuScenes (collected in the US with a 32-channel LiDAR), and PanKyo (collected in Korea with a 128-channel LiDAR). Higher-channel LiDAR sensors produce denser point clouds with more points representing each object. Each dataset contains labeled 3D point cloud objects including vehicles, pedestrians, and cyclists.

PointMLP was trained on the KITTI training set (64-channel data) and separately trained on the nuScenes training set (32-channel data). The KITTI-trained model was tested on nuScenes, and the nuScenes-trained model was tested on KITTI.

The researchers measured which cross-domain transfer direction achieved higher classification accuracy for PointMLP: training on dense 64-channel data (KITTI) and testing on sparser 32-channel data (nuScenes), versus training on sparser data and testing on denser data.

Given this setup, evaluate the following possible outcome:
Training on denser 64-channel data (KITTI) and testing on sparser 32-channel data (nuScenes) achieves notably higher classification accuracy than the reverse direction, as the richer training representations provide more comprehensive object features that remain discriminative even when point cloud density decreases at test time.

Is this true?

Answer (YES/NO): YES